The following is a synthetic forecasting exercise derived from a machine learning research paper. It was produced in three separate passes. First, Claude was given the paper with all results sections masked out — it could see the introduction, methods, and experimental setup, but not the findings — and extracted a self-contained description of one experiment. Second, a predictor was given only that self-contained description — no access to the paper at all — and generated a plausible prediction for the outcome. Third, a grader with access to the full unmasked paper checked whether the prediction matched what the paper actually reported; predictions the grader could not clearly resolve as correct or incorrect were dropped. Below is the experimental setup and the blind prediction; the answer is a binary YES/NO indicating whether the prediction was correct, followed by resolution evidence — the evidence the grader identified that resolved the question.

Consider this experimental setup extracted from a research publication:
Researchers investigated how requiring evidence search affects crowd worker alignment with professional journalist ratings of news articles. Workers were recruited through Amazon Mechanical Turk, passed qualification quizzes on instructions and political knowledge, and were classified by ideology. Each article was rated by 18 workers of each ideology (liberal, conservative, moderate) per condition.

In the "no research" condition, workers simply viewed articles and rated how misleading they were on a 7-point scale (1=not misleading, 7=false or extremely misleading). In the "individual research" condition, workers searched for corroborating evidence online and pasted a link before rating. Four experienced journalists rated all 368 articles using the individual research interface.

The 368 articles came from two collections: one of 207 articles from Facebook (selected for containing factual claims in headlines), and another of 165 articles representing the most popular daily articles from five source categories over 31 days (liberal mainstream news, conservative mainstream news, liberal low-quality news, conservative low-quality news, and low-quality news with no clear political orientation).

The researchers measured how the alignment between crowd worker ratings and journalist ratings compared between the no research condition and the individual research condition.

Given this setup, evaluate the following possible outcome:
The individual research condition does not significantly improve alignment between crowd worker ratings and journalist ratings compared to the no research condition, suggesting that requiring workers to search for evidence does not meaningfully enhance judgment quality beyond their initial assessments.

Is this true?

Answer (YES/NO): NO